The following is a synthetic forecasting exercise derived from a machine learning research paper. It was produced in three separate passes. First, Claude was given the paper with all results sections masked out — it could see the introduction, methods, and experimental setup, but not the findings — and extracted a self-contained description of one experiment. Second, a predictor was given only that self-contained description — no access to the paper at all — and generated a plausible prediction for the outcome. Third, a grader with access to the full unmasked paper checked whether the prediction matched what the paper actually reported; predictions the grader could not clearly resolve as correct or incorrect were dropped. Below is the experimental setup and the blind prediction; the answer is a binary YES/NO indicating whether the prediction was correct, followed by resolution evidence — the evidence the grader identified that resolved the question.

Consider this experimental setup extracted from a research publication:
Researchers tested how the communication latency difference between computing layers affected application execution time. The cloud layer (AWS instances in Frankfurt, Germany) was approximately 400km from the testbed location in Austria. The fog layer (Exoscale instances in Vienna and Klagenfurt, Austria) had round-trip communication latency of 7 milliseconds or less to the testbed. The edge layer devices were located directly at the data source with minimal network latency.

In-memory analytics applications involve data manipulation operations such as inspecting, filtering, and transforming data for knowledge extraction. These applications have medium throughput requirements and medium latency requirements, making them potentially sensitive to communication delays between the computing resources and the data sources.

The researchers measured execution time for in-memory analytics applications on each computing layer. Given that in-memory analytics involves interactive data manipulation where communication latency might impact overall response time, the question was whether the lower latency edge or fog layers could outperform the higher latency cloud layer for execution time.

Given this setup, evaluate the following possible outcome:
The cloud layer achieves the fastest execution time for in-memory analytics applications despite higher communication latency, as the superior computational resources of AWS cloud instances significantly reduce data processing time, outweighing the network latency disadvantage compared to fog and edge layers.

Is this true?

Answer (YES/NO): NO